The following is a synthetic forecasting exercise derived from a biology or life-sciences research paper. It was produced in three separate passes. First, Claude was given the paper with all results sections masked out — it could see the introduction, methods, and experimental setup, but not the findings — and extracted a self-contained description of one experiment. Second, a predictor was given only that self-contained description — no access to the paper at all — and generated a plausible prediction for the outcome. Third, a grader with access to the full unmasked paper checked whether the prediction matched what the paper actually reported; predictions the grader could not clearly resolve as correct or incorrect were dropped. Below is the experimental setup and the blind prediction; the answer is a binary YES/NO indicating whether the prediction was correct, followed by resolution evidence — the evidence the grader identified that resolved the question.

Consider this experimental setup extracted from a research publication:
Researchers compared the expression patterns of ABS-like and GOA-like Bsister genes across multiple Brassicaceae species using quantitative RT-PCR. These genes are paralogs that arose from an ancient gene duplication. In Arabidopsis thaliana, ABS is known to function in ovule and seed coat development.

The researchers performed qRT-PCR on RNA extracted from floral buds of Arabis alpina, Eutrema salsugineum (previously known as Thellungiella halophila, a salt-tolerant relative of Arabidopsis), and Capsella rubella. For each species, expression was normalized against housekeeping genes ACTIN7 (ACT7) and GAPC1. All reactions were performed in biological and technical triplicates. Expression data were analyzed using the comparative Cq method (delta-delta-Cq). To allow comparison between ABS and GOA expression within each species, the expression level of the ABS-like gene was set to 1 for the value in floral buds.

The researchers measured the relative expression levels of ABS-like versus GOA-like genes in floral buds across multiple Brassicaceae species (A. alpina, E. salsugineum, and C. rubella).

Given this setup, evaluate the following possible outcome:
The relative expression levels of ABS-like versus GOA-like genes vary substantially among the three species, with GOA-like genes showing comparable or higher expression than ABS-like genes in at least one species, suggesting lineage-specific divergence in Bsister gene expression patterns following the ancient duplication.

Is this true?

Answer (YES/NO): NO